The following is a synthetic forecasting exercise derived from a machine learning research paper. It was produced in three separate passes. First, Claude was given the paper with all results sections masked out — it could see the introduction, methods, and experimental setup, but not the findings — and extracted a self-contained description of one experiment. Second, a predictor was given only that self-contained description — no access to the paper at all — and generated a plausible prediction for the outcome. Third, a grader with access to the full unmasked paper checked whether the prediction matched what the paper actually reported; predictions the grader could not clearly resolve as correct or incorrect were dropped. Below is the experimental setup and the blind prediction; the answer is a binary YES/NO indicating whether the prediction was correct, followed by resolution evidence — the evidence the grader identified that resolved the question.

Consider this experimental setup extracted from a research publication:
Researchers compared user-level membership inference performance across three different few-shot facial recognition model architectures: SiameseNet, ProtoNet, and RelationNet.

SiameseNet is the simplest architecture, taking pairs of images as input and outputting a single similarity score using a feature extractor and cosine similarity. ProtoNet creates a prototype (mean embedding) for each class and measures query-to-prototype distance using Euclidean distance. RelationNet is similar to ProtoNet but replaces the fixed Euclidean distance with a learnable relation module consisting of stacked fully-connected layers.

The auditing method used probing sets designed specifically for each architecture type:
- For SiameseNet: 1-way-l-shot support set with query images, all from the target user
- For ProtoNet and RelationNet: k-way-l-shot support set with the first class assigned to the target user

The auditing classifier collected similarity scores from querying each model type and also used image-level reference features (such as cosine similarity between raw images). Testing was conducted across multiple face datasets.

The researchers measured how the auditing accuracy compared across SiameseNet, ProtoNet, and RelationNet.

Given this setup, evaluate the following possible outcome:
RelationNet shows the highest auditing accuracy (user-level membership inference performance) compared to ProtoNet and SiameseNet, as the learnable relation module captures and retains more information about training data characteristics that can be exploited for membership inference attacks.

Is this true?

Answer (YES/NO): NO